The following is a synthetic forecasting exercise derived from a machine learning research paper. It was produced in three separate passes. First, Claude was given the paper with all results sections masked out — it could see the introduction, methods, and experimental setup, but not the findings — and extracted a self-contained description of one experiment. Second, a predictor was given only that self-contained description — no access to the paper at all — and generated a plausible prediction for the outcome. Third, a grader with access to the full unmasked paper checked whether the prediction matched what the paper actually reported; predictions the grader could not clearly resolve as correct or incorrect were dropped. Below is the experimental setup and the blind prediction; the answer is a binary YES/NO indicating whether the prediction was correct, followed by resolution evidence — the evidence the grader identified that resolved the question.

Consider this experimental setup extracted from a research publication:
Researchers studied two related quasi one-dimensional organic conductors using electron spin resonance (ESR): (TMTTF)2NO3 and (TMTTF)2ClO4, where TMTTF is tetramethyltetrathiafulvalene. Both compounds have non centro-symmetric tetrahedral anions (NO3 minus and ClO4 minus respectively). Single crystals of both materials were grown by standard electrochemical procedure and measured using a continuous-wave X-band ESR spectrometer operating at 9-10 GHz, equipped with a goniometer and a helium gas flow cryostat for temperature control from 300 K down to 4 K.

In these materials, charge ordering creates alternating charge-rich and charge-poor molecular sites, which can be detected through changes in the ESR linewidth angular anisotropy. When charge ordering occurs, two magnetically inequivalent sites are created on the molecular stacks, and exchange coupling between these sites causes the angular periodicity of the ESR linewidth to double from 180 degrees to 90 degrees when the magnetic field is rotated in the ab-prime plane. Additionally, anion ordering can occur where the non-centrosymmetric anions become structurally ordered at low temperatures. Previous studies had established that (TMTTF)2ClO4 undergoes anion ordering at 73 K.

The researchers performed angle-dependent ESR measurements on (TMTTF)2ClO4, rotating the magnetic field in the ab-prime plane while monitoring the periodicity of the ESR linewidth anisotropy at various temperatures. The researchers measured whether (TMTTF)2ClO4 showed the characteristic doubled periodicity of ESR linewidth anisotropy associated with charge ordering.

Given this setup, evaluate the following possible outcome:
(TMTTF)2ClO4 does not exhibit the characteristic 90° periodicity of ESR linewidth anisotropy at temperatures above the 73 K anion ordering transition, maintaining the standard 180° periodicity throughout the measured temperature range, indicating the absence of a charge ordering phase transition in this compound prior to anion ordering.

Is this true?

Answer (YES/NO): YES